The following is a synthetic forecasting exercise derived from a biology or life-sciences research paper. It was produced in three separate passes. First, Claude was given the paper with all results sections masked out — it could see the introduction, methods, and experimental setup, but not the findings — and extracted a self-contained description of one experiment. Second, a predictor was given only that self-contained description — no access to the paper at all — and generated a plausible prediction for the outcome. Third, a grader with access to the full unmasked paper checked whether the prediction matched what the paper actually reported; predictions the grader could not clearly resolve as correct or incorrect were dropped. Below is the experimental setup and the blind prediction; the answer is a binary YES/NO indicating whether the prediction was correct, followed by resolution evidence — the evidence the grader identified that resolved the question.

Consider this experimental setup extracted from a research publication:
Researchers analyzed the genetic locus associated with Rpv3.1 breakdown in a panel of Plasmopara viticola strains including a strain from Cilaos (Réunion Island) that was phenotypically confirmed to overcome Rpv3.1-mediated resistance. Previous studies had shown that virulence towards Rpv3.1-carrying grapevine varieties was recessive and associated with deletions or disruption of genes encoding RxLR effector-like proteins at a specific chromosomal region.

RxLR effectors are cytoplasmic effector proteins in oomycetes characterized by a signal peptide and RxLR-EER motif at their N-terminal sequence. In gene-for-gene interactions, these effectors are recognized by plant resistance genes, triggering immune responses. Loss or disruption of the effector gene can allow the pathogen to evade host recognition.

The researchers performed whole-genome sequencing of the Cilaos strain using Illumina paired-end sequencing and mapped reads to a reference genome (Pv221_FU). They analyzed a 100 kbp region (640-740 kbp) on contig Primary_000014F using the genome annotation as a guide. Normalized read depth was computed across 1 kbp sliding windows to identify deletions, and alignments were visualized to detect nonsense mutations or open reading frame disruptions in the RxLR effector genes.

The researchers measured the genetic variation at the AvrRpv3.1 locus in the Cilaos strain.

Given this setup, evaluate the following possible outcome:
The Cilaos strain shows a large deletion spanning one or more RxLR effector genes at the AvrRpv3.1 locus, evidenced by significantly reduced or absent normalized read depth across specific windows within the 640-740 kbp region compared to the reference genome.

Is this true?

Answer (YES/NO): YES